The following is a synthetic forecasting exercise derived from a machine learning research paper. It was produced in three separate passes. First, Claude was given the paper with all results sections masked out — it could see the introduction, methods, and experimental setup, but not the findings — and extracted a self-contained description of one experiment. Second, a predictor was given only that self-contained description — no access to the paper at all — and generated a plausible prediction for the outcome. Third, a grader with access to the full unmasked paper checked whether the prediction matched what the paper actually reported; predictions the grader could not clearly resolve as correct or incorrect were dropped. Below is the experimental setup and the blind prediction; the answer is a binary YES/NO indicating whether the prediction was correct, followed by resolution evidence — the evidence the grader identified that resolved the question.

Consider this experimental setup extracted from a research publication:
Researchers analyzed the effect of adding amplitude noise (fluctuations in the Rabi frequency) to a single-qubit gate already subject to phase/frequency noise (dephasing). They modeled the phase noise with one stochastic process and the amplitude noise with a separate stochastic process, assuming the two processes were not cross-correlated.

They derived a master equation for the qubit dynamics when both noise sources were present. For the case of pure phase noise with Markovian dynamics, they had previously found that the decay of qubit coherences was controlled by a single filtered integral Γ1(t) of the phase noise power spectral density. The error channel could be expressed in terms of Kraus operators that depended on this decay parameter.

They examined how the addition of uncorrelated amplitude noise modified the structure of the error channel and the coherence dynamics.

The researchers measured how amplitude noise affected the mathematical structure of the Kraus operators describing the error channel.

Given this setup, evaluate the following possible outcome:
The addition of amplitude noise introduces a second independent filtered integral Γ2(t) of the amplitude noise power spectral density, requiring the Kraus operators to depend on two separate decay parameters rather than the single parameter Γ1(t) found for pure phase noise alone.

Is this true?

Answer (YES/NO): NO